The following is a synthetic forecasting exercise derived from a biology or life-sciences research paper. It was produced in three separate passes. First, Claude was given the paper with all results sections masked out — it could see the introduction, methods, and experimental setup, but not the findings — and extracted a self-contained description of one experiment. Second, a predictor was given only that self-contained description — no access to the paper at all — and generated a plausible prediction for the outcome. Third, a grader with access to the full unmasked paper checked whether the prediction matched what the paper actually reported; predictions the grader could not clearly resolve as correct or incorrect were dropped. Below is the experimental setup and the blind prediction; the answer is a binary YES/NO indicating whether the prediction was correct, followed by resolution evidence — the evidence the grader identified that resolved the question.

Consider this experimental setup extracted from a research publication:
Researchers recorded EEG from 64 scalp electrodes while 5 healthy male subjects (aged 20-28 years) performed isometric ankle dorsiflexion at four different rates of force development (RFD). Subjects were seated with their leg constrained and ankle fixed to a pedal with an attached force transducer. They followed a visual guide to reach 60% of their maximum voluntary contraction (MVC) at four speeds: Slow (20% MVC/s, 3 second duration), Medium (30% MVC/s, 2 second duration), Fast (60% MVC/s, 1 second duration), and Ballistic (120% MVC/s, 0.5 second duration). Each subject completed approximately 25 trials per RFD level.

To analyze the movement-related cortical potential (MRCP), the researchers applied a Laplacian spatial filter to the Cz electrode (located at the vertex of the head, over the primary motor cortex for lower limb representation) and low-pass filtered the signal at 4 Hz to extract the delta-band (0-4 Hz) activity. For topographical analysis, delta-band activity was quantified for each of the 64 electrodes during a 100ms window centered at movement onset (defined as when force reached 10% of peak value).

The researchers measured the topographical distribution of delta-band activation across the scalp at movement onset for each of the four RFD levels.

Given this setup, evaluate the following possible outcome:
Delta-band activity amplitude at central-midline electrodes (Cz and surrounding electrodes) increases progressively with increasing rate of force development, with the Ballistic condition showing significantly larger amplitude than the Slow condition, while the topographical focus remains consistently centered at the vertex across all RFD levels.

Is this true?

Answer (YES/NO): YES